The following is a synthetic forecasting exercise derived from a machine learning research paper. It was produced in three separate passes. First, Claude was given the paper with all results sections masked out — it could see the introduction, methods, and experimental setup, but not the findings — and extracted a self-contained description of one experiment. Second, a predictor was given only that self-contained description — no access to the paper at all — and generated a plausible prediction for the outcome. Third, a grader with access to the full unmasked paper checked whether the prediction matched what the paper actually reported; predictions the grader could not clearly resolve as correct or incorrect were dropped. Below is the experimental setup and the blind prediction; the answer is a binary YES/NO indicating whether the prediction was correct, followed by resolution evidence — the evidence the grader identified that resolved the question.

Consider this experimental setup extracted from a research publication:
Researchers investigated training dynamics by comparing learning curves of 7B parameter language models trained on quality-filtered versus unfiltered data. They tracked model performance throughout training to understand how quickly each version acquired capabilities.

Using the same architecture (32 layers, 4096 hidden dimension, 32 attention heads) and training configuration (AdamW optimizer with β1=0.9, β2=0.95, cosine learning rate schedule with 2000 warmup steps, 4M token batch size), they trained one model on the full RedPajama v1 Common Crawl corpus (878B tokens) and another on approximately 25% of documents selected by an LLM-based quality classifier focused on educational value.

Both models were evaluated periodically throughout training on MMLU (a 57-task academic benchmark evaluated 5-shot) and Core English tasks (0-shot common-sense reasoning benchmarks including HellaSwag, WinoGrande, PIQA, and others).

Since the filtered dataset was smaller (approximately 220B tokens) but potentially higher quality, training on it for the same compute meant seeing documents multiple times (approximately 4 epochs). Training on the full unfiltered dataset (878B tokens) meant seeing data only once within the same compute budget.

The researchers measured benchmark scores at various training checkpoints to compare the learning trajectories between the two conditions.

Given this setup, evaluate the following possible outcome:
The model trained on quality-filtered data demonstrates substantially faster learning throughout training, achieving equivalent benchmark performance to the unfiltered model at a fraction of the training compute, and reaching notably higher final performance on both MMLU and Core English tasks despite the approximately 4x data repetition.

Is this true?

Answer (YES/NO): YES